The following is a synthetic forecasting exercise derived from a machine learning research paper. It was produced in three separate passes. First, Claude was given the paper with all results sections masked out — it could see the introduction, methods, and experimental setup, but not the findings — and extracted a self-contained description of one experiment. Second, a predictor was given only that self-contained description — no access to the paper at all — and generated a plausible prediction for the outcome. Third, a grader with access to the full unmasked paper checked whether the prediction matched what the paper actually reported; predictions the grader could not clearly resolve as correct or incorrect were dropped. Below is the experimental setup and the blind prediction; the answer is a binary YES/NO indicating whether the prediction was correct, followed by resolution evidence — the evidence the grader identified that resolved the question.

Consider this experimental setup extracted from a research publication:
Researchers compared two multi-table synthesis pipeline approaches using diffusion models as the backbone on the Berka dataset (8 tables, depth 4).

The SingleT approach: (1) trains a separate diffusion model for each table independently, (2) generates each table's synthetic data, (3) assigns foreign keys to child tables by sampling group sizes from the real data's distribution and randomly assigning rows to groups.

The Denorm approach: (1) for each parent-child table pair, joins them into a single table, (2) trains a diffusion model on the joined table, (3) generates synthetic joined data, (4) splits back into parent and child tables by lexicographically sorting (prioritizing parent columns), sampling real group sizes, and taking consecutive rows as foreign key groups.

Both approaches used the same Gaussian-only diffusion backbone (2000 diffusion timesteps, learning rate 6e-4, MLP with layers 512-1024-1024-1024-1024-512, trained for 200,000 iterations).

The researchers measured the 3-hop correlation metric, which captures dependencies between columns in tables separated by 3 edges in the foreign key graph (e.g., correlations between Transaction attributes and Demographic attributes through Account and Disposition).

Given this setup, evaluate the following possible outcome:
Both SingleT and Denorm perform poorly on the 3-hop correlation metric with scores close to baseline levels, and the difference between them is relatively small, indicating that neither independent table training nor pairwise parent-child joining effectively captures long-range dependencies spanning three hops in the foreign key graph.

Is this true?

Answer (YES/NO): NO